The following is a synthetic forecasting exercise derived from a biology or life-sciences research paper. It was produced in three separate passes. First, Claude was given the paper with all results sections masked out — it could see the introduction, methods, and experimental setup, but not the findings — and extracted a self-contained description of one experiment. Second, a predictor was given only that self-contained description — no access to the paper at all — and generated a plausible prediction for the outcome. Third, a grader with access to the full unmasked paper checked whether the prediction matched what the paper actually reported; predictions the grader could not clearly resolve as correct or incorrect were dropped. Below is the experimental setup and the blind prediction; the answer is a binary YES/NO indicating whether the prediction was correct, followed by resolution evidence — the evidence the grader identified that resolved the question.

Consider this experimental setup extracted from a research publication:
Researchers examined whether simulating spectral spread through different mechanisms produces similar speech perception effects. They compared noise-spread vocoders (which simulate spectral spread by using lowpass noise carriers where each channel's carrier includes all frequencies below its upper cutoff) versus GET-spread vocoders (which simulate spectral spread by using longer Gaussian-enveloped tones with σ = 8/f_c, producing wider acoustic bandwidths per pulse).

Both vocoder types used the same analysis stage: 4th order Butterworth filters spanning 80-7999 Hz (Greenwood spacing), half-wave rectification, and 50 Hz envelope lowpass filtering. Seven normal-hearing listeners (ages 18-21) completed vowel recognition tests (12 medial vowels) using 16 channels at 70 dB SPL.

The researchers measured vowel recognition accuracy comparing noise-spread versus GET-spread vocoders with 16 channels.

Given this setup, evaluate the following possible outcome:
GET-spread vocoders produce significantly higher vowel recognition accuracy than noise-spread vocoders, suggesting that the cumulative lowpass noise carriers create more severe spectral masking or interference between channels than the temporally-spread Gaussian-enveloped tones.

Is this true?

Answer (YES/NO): NO